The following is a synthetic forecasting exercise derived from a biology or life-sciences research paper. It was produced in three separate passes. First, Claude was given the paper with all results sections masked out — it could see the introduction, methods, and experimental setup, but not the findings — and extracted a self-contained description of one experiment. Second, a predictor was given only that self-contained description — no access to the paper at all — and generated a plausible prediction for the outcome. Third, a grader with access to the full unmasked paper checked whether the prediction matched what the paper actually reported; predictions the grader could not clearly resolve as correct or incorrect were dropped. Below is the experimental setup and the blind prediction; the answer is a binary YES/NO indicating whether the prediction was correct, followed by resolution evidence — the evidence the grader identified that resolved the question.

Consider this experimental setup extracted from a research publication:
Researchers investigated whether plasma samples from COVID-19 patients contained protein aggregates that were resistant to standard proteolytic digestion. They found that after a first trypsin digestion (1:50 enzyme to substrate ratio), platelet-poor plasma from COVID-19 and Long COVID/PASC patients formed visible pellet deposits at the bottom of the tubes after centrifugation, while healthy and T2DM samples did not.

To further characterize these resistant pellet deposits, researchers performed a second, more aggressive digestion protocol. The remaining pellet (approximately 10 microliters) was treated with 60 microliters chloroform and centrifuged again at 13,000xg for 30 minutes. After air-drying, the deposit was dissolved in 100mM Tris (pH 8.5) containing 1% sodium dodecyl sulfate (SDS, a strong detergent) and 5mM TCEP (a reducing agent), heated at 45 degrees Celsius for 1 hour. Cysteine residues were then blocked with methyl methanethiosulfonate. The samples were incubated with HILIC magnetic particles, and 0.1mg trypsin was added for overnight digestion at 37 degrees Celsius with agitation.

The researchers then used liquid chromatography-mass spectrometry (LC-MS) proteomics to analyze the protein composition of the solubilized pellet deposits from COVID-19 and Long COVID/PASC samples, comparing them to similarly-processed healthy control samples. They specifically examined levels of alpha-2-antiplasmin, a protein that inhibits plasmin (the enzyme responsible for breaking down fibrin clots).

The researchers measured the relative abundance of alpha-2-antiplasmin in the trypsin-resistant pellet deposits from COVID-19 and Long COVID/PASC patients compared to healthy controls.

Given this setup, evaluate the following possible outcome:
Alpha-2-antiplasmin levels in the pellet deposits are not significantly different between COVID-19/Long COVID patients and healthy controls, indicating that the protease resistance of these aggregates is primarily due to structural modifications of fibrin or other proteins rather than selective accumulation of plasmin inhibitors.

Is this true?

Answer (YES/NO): NO